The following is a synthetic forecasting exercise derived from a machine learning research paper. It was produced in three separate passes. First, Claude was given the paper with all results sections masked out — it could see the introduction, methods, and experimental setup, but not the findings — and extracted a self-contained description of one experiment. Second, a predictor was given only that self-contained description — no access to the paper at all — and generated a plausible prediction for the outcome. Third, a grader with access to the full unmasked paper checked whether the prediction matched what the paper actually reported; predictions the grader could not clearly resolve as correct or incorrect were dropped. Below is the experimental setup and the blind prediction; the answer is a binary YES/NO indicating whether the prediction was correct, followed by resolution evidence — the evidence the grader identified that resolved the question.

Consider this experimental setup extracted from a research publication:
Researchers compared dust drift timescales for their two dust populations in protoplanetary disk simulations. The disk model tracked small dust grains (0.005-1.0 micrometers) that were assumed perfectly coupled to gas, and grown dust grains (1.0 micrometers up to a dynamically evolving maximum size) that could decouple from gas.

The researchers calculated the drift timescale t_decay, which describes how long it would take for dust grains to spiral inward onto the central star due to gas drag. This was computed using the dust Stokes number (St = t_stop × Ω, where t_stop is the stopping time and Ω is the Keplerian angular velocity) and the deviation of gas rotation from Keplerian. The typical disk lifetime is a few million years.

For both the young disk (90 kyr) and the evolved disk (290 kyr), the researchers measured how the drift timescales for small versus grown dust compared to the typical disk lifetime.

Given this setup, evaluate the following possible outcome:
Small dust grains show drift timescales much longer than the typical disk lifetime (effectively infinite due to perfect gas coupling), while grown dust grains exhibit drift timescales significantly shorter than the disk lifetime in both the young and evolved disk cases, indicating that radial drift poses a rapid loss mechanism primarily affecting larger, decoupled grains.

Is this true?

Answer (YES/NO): NO